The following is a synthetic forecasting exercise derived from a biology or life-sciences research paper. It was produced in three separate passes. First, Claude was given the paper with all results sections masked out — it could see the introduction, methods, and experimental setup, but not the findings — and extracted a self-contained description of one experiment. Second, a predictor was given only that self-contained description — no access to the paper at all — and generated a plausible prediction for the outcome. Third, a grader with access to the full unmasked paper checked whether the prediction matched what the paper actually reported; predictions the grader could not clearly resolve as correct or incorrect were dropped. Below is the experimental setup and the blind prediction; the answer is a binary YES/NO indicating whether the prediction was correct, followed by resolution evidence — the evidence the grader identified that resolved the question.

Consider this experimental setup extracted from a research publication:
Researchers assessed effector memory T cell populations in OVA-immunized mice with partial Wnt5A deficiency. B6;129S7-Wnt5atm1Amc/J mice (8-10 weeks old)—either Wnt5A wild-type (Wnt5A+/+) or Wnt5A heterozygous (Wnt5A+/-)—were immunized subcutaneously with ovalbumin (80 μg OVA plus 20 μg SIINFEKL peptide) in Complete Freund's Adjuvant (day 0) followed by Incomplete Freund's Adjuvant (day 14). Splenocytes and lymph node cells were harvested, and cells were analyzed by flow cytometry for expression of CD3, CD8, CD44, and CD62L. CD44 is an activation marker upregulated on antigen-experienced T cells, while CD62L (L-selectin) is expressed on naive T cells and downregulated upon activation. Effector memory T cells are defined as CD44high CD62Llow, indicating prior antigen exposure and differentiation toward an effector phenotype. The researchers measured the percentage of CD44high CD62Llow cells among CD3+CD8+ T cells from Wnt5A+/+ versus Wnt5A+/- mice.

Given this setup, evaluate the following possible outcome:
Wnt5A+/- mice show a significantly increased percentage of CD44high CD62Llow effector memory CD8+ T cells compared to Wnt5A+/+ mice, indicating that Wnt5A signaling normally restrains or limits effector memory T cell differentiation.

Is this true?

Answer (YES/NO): NO